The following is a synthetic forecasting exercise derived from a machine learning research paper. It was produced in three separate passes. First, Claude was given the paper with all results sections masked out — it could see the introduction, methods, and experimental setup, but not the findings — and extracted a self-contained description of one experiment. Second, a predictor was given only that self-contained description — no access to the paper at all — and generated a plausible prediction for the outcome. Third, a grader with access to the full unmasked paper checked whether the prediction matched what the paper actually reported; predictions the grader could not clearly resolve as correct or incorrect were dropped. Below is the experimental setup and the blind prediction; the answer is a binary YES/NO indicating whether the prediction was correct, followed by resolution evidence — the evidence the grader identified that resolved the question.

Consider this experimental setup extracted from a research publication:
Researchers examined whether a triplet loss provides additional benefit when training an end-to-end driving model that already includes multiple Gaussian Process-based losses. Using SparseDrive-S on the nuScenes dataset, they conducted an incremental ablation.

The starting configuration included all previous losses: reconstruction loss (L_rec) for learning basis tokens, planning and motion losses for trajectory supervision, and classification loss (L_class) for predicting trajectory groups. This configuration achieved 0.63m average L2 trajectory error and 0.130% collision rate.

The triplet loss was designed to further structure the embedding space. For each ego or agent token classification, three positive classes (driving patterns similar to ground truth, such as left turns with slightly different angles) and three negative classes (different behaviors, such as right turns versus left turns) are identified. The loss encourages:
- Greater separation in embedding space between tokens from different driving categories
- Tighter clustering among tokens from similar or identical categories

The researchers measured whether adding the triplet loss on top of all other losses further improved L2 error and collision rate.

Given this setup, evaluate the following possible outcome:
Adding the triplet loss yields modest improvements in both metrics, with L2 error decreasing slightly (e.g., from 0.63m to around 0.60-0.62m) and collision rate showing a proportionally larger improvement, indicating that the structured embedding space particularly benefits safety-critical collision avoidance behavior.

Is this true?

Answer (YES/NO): NO